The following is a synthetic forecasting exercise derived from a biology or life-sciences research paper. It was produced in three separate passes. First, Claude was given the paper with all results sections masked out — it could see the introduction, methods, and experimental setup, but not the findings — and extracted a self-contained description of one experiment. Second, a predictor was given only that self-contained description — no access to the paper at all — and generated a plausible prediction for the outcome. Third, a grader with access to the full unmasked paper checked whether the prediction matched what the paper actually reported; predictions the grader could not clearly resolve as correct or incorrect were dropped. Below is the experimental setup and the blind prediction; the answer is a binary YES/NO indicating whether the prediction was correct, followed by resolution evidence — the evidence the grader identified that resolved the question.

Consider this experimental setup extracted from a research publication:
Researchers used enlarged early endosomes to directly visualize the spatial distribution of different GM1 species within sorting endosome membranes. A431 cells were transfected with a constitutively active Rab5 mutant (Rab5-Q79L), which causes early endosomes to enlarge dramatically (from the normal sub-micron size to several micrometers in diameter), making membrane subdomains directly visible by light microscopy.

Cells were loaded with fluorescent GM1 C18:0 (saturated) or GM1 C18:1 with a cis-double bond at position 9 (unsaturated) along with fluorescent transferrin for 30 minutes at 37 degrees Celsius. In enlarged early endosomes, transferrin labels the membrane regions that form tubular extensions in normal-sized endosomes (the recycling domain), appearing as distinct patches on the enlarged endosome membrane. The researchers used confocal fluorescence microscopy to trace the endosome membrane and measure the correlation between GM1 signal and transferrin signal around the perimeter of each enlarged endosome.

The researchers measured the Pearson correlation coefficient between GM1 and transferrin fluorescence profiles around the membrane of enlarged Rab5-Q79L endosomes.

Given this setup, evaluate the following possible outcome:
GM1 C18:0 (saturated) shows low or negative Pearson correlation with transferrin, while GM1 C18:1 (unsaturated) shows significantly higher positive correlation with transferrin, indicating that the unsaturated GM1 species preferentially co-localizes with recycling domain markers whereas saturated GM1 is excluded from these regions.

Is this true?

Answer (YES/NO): YES